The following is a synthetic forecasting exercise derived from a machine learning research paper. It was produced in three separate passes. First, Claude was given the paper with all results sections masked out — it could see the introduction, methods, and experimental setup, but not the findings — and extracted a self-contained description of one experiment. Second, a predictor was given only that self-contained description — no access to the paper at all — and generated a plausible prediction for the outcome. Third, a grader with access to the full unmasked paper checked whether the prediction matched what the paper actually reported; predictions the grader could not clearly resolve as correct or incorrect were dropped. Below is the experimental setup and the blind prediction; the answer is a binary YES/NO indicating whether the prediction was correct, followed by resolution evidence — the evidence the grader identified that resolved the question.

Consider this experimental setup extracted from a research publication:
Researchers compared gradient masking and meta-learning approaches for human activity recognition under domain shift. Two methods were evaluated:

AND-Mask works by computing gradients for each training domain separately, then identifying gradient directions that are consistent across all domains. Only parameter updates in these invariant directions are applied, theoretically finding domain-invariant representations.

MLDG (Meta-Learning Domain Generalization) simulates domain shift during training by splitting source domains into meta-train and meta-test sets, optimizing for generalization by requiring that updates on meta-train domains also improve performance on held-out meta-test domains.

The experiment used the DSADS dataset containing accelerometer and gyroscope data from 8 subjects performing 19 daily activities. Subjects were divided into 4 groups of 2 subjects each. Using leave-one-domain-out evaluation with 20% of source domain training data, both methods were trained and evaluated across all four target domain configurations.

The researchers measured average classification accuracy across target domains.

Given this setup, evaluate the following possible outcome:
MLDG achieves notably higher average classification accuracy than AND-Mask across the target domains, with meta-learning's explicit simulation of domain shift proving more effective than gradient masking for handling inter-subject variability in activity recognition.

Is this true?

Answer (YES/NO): YES